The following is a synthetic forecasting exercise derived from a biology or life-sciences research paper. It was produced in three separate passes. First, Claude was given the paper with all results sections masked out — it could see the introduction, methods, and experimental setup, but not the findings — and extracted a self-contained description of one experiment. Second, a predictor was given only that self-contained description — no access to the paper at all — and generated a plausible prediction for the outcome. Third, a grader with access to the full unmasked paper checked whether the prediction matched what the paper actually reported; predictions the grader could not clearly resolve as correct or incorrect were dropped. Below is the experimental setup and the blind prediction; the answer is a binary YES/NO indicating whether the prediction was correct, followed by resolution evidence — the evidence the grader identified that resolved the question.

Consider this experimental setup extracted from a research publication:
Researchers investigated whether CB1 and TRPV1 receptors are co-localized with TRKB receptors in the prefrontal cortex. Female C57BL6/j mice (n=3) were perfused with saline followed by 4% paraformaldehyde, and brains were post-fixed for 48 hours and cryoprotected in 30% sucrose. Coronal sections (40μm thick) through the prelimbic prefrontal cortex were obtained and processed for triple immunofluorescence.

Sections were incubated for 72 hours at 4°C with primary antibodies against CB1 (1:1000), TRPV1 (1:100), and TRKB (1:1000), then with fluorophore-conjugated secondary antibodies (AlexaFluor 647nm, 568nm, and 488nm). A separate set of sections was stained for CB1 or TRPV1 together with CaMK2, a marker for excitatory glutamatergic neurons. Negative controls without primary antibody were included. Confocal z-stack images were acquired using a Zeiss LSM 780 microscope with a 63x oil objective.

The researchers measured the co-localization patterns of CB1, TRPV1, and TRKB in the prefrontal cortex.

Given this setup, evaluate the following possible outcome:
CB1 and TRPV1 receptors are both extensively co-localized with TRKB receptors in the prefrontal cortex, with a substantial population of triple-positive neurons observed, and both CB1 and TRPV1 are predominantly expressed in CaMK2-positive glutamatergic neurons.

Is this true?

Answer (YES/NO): NO